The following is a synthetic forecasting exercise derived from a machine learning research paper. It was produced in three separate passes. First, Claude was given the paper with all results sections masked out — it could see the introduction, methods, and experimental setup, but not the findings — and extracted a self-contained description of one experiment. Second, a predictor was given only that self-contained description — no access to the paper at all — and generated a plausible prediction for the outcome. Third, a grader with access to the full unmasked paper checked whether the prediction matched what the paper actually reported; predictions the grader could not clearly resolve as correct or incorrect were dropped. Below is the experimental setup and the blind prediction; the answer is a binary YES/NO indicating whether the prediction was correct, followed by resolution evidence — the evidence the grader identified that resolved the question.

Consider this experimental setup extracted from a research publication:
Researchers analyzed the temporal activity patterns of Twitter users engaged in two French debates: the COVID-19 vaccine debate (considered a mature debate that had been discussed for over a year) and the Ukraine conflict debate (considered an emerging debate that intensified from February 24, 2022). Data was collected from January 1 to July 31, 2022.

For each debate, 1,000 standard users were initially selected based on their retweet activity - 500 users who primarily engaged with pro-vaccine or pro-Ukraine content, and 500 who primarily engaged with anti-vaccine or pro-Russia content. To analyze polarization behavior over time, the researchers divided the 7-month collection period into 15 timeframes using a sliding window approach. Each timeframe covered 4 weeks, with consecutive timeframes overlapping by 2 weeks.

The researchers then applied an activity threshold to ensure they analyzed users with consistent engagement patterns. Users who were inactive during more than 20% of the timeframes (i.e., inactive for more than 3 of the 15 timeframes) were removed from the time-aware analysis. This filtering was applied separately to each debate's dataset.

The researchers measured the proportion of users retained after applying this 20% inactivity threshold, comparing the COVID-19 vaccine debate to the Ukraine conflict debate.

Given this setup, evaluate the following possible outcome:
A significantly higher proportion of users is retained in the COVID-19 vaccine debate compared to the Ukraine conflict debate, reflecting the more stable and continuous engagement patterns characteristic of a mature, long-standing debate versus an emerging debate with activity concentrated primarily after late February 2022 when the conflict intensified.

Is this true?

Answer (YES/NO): NO